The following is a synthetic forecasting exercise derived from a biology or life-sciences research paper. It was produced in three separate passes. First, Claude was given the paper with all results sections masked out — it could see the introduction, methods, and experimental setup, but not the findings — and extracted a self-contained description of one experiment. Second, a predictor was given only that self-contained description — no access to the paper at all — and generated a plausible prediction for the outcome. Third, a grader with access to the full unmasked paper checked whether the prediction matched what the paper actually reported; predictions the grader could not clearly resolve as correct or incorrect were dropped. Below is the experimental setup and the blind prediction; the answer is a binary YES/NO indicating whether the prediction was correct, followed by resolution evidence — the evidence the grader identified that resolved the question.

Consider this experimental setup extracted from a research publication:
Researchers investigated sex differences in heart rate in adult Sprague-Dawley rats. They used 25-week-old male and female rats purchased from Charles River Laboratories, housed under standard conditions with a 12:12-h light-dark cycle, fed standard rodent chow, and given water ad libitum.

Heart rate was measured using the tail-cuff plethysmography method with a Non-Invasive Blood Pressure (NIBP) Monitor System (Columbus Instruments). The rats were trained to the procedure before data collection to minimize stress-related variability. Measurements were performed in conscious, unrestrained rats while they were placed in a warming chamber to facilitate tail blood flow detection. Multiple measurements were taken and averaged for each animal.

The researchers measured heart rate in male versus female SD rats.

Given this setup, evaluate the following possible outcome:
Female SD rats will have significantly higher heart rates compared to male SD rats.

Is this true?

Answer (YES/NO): YES